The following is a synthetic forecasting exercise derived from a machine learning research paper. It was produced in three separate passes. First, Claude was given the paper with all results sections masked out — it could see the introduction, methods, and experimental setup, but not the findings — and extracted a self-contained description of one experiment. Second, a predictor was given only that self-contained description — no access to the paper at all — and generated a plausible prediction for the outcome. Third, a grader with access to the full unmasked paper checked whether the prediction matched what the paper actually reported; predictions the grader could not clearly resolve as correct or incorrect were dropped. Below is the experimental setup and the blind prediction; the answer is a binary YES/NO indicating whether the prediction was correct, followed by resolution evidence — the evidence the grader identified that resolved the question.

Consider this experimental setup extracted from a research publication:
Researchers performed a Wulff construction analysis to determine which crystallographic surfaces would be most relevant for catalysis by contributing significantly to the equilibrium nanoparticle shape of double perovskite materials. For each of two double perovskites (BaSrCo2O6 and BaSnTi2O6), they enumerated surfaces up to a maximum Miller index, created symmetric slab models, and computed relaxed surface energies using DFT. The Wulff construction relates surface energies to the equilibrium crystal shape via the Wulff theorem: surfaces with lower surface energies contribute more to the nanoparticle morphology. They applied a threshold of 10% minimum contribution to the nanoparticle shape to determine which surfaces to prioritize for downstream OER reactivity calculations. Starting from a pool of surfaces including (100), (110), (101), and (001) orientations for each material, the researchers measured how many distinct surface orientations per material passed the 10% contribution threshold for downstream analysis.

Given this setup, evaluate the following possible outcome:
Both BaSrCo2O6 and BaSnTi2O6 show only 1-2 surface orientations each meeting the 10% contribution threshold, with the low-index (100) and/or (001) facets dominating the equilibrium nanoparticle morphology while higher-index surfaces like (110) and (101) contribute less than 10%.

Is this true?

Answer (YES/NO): NO